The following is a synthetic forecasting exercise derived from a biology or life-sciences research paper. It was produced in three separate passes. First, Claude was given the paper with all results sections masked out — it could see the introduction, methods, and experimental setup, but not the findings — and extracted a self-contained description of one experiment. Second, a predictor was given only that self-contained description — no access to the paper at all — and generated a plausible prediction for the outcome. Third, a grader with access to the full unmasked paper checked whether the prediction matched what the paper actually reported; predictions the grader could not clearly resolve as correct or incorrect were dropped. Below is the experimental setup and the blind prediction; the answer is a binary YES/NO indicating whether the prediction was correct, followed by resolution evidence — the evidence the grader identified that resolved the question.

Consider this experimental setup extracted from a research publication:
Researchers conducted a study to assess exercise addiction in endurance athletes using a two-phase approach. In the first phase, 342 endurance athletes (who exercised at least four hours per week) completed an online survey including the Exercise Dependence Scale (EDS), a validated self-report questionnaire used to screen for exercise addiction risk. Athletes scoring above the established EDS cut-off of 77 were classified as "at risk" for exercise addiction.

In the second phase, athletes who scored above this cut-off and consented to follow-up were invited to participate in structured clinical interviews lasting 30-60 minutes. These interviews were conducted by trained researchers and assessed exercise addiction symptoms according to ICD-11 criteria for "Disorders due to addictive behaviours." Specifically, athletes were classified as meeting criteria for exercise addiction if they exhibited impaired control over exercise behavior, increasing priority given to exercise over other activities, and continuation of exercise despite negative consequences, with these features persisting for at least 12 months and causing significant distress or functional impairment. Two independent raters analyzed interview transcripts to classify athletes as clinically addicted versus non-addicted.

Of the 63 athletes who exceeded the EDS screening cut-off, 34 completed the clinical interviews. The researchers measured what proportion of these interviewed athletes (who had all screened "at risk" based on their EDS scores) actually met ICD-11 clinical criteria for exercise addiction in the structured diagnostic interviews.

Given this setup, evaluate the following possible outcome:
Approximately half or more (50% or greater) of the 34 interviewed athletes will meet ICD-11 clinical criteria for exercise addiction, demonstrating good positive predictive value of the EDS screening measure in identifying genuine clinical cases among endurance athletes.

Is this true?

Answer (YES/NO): YES